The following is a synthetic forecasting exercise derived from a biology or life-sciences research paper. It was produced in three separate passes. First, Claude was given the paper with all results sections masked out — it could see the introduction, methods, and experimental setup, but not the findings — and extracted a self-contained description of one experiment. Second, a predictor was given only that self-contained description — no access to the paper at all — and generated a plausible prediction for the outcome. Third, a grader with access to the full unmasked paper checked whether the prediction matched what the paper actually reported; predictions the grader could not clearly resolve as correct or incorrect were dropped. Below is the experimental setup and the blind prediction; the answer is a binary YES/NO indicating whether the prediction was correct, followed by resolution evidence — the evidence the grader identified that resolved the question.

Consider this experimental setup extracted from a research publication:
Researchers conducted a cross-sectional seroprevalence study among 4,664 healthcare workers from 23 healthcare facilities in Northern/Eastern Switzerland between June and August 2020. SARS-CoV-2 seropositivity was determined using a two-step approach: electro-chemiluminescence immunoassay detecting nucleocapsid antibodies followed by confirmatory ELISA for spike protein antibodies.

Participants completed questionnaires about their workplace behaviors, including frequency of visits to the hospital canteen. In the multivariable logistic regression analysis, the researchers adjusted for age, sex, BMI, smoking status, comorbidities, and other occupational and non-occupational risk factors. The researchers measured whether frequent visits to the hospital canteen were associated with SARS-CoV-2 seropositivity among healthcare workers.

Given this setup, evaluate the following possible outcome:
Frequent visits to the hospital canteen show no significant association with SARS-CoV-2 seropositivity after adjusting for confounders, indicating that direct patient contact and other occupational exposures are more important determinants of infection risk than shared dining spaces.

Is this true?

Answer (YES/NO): NO